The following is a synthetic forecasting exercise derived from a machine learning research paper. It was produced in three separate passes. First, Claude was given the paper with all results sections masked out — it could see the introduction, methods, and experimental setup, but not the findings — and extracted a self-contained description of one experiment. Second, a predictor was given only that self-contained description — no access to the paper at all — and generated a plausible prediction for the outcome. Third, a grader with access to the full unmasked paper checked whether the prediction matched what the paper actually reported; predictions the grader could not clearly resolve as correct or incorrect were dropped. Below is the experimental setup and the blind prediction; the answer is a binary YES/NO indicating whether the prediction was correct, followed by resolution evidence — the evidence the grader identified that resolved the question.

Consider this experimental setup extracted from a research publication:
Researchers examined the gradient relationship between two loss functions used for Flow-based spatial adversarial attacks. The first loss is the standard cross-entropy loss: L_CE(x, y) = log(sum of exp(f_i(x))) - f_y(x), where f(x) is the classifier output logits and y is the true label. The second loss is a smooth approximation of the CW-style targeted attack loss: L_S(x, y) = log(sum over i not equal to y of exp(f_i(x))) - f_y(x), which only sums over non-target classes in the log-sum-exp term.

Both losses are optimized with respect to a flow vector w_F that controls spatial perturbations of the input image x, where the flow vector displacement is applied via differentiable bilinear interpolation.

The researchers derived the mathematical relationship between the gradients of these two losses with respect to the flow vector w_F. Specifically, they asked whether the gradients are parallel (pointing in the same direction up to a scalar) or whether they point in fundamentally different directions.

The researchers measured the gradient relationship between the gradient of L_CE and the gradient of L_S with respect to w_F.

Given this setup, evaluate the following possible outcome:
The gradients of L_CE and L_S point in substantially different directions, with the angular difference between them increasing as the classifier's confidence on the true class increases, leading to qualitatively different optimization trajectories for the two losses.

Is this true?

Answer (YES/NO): NO